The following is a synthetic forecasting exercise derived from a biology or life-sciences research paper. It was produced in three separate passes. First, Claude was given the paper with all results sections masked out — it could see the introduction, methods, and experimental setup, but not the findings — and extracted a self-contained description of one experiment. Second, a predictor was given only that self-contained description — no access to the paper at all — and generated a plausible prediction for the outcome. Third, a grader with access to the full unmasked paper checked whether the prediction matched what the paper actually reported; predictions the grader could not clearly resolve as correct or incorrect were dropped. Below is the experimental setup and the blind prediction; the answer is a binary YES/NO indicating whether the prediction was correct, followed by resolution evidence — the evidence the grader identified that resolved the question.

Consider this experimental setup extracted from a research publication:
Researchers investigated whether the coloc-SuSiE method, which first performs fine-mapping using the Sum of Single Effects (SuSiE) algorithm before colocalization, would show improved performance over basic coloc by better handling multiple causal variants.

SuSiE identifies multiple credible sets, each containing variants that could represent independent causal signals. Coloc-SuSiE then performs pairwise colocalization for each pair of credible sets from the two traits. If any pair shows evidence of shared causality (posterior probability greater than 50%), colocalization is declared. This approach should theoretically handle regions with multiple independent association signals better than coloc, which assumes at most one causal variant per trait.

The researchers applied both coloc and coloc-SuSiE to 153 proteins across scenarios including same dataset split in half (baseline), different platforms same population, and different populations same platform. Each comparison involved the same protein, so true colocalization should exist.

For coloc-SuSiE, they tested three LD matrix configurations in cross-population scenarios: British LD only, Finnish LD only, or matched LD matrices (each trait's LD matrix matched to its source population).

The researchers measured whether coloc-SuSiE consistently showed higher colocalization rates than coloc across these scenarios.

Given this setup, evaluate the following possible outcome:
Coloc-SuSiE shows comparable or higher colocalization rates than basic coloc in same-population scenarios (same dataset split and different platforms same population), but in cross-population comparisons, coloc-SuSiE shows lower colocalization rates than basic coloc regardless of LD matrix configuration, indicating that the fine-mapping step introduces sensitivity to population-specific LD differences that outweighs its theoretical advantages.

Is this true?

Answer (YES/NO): NO